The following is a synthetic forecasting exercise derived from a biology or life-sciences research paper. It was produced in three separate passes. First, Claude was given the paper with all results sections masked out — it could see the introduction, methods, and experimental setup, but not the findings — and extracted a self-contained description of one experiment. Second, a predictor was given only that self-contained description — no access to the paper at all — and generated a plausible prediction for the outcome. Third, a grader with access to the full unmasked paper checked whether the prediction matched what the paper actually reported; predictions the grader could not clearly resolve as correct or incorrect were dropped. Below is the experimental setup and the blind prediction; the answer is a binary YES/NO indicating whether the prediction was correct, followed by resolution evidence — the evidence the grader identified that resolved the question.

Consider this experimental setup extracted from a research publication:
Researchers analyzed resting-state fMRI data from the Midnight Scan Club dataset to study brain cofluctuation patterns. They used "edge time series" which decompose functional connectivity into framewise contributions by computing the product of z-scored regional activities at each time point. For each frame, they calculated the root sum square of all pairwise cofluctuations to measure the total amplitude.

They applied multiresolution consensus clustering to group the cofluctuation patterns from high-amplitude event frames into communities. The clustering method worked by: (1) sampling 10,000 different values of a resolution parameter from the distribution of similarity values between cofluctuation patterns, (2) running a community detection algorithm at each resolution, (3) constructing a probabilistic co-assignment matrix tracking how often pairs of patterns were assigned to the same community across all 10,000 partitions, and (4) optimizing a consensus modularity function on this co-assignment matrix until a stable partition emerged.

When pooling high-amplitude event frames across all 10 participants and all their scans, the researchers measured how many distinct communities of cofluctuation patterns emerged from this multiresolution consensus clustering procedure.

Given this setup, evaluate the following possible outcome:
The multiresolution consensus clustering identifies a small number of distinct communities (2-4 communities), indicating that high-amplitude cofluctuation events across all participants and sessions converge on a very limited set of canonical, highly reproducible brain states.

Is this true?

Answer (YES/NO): YES